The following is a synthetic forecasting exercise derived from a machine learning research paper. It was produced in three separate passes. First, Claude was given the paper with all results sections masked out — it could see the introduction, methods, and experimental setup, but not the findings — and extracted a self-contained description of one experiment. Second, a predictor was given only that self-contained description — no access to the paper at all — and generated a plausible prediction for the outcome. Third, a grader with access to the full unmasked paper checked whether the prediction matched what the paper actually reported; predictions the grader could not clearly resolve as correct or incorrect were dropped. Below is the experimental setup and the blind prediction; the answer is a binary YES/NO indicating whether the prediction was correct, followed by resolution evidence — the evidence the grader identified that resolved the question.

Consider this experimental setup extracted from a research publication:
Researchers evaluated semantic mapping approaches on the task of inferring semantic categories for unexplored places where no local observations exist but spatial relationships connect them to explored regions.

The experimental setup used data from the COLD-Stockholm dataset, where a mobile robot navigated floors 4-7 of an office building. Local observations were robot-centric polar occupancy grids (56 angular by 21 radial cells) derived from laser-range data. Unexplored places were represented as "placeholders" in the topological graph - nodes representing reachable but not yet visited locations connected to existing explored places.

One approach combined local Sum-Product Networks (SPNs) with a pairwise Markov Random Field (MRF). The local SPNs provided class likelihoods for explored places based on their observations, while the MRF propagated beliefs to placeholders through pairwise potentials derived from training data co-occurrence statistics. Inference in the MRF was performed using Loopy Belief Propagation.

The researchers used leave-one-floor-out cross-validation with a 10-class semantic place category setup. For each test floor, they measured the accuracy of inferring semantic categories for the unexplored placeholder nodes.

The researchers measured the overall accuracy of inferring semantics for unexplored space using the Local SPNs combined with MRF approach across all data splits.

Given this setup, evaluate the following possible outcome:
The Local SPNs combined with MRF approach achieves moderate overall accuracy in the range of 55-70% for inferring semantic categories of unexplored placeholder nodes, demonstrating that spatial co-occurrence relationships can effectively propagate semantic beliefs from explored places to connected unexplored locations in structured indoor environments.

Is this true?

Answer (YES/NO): YES